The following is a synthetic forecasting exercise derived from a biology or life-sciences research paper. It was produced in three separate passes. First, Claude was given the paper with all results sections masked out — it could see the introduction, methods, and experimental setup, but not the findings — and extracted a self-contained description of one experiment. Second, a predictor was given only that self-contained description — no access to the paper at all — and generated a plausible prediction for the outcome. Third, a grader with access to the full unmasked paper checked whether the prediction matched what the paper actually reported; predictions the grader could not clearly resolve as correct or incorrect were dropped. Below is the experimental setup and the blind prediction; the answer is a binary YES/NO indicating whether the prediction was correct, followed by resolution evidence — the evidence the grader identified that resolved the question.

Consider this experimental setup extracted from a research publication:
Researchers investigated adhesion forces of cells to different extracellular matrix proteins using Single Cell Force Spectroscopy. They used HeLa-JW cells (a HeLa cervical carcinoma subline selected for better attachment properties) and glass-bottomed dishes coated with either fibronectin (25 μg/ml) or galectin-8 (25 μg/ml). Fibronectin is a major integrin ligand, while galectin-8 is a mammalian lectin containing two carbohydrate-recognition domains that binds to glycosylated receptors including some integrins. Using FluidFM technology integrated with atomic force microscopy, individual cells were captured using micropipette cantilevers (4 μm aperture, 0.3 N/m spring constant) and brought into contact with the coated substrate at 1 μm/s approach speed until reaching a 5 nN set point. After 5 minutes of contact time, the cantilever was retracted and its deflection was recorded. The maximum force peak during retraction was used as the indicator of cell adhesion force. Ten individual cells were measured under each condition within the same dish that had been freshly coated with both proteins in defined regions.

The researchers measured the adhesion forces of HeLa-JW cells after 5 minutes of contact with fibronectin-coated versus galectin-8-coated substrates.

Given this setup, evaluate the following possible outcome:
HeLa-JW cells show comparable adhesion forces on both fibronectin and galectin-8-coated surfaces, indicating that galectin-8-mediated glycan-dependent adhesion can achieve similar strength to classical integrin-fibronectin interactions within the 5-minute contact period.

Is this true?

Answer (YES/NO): NO